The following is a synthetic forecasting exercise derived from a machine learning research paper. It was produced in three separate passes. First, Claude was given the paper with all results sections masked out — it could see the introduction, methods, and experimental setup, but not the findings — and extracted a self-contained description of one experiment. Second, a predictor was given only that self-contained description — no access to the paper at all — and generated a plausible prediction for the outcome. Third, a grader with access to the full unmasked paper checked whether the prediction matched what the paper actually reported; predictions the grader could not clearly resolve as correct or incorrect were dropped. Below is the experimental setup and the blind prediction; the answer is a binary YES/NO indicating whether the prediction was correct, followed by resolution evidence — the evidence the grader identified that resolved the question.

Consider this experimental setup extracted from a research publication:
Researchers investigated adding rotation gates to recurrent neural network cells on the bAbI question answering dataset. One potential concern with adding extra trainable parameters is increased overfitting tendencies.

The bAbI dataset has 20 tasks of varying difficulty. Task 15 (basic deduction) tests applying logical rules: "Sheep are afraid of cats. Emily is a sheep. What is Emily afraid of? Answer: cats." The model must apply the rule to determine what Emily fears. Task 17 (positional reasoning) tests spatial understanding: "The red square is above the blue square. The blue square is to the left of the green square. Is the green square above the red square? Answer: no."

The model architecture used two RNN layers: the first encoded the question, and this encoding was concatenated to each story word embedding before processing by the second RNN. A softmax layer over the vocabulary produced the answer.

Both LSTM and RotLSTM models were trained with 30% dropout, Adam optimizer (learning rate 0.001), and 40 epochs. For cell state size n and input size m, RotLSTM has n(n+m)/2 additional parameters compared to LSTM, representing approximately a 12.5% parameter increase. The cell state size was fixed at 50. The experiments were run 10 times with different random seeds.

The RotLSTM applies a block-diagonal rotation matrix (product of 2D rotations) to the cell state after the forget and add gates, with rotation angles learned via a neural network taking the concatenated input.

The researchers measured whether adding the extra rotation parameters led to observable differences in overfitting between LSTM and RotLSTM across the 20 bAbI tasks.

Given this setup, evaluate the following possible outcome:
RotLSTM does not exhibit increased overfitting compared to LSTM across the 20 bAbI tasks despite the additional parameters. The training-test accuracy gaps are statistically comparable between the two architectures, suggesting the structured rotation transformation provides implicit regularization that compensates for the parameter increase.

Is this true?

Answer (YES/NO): NO